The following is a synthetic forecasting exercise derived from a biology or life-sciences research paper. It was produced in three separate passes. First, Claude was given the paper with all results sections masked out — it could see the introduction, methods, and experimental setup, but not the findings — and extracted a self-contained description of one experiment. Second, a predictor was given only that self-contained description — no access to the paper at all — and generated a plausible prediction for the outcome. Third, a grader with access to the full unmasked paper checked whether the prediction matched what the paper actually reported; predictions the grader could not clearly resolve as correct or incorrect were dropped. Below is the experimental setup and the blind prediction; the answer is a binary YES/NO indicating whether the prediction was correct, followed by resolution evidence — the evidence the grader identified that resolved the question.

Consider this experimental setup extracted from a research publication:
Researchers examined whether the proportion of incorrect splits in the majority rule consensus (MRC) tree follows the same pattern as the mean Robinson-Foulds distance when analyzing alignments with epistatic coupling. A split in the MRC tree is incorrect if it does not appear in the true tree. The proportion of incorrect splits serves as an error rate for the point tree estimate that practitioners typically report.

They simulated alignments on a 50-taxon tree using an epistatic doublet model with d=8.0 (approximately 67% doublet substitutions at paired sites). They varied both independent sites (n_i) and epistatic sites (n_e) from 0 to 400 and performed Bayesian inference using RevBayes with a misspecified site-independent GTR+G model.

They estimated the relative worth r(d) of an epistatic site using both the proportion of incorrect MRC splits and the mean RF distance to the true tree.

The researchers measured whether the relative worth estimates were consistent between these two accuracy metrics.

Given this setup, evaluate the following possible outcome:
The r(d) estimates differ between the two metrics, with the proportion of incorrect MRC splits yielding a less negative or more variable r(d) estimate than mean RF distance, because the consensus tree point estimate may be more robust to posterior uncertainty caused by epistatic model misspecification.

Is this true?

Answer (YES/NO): NO